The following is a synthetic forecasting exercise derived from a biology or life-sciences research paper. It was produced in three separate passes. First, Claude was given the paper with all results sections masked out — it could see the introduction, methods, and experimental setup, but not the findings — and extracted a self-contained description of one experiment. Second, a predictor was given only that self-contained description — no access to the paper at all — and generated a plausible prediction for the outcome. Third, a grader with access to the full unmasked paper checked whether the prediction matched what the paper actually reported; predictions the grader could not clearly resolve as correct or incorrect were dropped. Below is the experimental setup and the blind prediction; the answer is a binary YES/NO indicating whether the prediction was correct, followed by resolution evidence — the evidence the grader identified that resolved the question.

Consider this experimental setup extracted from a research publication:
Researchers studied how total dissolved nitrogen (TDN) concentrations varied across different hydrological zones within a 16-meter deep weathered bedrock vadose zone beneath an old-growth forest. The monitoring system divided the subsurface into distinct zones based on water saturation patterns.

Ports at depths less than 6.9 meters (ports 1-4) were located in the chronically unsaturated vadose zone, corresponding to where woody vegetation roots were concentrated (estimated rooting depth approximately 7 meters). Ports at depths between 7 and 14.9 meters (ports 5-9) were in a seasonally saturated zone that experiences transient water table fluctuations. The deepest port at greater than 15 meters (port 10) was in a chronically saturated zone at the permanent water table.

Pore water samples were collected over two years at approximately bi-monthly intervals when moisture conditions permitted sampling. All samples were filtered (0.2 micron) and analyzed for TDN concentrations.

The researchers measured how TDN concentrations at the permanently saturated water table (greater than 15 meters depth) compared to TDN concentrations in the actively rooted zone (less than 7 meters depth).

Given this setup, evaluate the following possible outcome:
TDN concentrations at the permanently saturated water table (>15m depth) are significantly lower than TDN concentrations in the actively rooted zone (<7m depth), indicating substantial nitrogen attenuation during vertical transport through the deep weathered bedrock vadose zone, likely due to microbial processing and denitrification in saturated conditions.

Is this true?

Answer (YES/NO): NO